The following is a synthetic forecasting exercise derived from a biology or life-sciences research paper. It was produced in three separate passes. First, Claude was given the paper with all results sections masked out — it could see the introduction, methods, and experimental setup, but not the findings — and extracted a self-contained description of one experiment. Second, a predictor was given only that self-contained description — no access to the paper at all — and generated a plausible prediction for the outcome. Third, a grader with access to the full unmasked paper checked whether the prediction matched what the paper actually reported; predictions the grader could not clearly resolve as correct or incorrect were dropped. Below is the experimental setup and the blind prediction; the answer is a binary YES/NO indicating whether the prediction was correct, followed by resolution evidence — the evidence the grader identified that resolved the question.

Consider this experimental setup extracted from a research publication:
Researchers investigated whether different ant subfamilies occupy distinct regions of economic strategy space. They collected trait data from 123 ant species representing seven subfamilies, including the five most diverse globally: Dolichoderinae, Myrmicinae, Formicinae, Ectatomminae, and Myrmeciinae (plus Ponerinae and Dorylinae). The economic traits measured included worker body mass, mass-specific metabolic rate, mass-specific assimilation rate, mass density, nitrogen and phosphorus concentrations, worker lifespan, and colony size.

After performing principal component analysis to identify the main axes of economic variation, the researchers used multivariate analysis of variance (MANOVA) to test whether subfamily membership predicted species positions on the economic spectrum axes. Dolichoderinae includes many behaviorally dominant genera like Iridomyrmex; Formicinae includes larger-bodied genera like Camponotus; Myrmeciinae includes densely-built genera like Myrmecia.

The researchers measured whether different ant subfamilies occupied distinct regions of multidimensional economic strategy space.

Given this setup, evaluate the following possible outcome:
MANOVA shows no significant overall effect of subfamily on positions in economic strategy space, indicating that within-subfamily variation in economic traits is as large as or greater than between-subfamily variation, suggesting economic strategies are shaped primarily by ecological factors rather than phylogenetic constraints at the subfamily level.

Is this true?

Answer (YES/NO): NO